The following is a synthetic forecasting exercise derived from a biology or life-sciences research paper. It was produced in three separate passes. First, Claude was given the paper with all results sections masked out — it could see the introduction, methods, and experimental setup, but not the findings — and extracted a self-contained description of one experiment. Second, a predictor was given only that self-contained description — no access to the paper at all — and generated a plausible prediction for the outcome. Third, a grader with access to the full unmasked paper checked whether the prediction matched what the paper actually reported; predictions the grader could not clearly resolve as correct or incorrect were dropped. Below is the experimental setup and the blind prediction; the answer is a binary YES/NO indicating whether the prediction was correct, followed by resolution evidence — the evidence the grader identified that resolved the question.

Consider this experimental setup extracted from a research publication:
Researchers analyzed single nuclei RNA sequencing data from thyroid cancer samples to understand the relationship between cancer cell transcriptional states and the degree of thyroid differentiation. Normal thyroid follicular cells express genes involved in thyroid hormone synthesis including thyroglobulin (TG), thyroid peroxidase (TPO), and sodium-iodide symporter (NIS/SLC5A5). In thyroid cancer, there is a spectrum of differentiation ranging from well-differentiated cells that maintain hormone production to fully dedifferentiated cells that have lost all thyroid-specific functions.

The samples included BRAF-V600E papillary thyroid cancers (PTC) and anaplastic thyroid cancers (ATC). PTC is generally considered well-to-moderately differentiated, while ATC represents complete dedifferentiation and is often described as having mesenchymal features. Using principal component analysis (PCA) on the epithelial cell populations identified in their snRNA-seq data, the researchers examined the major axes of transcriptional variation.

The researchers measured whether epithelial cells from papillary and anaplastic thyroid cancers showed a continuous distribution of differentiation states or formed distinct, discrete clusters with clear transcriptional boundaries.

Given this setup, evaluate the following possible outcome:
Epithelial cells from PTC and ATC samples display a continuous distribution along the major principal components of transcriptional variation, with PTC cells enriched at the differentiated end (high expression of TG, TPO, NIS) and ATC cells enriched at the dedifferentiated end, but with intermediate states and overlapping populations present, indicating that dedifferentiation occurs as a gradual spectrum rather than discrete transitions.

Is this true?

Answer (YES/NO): NO